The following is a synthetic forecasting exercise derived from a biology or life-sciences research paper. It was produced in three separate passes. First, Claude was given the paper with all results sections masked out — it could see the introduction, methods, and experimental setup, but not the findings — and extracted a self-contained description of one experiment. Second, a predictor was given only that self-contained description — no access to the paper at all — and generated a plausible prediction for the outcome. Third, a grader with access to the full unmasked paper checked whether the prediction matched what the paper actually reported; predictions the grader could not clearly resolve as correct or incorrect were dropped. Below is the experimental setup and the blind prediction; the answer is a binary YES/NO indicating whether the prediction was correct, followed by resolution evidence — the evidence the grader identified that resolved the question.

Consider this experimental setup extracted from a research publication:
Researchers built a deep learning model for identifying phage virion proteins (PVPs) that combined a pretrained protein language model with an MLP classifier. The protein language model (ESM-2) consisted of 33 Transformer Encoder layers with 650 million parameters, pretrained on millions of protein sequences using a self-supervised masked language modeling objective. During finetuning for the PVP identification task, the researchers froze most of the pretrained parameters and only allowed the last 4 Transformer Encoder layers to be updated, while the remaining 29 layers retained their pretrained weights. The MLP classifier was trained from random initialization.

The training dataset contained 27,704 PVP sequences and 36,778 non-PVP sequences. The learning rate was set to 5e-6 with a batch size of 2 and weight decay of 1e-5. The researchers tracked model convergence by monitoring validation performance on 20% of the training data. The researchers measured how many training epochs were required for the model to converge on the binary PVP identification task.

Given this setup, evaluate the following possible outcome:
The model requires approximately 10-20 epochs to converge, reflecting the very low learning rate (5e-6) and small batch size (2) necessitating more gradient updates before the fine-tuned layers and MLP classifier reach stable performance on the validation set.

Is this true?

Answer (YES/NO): NO